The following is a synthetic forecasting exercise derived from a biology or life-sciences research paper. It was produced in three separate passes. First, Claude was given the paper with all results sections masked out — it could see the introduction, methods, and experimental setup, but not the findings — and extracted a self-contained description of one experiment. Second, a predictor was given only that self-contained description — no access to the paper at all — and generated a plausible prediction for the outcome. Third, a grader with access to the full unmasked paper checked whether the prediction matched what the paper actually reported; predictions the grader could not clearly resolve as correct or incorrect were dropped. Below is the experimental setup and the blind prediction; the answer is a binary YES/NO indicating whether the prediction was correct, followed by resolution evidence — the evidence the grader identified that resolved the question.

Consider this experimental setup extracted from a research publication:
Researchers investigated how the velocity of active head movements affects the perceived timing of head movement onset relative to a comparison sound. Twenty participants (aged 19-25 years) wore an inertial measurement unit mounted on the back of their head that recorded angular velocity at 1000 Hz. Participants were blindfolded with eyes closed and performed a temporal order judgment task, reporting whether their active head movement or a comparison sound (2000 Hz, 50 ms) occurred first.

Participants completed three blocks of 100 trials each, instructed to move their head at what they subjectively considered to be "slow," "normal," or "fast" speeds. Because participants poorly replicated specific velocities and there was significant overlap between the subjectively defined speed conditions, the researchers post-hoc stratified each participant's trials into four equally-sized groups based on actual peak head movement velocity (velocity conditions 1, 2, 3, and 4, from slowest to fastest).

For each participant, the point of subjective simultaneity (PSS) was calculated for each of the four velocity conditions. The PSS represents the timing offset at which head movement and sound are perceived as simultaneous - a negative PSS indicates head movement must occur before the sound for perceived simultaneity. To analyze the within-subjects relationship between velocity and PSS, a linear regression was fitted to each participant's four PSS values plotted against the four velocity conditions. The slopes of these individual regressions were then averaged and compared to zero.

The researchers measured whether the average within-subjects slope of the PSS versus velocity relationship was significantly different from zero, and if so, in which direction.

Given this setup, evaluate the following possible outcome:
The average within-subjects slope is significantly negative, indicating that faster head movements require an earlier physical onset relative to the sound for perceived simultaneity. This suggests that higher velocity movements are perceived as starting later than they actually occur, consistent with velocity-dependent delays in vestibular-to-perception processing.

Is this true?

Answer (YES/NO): NO